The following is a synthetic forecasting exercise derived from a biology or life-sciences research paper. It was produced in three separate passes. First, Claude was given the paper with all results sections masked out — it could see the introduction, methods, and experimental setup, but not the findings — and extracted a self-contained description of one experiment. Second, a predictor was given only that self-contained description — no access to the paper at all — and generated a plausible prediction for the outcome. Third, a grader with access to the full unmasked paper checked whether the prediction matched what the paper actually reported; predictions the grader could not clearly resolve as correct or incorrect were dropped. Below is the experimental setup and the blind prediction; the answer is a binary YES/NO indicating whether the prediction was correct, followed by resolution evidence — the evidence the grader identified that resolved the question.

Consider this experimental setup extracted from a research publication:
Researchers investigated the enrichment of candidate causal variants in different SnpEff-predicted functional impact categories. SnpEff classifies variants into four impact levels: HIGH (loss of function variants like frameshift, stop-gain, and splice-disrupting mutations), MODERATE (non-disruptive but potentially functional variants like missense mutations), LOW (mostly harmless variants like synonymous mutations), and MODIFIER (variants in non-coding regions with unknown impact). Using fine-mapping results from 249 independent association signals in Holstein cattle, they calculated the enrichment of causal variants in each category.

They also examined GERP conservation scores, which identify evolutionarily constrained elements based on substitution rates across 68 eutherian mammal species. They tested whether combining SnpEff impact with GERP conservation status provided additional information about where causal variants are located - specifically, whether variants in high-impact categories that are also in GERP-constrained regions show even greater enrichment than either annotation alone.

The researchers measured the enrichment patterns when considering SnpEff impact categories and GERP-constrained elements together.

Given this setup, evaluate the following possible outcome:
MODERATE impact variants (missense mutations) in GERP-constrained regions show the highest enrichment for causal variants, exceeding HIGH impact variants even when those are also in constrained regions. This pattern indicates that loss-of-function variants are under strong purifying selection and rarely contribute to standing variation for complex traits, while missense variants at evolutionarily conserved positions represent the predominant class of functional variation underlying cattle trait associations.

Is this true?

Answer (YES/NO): NO